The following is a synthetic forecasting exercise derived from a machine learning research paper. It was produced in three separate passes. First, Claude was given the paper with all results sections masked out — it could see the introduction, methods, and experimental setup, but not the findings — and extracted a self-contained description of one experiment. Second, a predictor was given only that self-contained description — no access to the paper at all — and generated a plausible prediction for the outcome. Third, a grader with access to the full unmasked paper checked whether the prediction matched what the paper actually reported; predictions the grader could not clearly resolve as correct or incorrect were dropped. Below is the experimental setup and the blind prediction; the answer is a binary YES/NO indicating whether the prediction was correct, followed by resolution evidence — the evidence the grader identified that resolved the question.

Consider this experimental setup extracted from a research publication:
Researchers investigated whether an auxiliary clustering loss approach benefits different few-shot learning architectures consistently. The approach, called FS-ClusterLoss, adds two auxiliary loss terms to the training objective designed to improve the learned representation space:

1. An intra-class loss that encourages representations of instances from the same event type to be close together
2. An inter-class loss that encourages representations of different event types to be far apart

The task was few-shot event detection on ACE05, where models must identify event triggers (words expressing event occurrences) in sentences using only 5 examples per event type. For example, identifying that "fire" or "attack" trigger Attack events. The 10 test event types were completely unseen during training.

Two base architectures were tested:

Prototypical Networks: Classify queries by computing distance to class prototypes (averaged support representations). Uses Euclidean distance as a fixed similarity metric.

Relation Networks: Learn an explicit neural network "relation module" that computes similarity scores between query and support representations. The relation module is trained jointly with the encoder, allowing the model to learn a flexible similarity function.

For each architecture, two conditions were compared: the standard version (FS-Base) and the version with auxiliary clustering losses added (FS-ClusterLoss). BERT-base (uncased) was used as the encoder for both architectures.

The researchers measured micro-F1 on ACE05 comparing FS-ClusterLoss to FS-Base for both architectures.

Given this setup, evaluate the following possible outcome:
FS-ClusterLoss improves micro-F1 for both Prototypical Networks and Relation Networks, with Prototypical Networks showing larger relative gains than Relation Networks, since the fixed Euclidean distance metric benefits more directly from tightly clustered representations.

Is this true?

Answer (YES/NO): NO